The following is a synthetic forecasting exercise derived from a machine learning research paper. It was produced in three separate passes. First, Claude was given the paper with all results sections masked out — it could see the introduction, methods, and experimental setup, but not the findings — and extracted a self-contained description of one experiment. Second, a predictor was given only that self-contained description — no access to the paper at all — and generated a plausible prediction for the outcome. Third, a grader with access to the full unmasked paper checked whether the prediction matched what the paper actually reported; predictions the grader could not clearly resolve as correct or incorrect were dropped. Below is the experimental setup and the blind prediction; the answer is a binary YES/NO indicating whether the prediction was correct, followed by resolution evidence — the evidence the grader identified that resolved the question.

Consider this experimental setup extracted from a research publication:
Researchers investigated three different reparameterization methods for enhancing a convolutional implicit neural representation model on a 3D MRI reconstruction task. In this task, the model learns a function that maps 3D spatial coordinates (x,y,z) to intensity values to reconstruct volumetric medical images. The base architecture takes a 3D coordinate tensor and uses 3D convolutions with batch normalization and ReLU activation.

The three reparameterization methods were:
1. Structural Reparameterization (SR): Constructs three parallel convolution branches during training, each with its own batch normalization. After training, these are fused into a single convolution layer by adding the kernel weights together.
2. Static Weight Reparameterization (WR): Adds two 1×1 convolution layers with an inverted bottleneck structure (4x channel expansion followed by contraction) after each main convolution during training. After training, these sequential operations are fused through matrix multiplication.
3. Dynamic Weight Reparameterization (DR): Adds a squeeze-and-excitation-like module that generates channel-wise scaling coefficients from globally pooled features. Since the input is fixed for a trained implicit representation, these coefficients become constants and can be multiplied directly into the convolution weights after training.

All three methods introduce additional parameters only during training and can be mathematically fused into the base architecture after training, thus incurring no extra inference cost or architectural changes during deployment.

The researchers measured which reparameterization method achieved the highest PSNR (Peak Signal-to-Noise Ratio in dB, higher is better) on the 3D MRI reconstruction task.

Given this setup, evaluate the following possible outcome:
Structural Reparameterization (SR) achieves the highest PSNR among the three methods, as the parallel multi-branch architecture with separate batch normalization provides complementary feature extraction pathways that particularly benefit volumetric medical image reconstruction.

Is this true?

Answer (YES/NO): NO